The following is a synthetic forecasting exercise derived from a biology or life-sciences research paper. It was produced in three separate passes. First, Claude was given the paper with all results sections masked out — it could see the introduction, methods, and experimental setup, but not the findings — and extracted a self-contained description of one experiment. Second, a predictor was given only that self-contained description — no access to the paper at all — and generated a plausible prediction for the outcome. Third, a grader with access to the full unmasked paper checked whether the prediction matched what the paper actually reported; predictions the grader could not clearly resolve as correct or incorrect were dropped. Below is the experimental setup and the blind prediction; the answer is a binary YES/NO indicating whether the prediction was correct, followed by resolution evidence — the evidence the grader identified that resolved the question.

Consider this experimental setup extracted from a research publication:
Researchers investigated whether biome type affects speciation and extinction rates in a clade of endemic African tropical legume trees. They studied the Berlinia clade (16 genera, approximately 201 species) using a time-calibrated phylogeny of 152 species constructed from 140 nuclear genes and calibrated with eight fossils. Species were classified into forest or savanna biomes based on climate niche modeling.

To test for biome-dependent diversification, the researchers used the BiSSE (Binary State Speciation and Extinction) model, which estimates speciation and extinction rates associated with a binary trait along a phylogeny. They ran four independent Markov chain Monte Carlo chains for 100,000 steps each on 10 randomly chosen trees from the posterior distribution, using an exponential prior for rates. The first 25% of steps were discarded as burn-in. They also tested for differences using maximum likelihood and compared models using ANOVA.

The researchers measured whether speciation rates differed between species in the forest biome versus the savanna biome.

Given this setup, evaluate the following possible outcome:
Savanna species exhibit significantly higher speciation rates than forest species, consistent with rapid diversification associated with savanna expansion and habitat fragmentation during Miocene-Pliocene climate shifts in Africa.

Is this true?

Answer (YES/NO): NO